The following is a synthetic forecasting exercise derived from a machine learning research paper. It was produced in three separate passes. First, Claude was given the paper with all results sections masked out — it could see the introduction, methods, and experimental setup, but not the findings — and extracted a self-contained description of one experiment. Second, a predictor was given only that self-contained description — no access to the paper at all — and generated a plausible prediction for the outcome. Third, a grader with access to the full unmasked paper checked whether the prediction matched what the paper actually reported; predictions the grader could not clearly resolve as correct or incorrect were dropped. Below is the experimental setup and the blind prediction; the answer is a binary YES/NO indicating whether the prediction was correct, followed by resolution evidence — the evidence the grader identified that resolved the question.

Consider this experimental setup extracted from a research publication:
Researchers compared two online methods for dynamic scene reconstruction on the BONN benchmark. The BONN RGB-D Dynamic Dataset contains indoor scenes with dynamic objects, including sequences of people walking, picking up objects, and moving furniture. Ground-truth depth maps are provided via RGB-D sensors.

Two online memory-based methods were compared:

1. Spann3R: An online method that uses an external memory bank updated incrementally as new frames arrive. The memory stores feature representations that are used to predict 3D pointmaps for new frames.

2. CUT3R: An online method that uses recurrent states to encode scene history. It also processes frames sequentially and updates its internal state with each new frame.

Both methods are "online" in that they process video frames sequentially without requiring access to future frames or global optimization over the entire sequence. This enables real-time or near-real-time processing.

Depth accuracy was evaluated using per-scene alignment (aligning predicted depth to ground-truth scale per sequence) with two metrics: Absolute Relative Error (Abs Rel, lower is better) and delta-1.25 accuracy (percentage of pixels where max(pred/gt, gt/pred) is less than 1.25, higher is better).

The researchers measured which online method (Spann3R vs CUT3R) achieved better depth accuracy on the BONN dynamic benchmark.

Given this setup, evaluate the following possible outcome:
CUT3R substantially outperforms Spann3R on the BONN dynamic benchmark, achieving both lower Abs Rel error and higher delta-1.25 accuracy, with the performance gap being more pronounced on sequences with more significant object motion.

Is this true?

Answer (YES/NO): NO